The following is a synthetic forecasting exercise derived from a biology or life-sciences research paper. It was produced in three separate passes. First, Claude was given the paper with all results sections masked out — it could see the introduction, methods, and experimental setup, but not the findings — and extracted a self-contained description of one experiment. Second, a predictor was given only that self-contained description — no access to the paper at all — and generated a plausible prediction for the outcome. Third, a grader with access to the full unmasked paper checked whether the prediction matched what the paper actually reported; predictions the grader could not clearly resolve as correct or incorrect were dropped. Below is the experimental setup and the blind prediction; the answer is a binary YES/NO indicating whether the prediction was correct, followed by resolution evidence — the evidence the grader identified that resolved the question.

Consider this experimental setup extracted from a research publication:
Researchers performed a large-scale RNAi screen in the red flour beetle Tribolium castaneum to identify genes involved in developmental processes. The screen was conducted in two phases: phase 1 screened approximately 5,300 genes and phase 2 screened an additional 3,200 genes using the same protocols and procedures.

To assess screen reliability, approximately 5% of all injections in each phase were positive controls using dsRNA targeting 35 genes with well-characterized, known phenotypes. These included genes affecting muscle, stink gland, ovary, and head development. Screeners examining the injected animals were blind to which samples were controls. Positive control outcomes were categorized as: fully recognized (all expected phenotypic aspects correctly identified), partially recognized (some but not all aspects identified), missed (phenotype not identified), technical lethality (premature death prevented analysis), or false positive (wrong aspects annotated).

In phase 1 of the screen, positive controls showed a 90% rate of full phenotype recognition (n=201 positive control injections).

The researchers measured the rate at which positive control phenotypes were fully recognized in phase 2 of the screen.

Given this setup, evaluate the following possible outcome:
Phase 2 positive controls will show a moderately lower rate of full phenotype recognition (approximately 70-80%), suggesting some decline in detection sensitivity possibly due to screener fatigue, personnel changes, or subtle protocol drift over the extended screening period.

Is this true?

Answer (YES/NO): NO